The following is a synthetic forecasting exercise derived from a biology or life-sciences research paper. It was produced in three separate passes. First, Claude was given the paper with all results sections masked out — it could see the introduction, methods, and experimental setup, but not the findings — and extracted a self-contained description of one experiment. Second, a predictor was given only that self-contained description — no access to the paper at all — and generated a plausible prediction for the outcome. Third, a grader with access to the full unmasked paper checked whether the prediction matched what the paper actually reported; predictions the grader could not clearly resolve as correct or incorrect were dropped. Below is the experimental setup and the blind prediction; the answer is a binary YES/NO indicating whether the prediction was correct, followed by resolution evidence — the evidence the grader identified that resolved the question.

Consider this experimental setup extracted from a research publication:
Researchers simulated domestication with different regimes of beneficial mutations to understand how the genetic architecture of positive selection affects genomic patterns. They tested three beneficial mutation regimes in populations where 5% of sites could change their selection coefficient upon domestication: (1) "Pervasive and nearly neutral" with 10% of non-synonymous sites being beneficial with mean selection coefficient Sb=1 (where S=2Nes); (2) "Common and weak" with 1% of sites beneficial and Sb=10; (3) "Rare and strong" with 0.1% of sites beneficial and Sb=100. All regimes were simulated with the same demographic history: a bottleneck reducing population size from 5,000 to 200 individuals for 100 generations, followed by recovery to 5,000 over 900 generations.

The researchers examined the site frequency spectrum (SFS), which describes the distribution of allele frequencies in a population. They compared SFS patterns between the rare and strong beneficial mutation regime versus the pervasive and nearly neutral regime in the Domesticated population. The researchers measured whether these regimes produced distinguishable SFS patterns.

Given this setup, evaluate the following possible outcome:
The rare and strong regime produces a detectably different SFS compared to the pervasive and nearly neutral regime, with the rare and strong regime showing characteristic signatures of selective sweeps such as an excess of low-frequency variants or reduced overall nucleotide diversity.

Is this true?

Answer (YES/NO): YES